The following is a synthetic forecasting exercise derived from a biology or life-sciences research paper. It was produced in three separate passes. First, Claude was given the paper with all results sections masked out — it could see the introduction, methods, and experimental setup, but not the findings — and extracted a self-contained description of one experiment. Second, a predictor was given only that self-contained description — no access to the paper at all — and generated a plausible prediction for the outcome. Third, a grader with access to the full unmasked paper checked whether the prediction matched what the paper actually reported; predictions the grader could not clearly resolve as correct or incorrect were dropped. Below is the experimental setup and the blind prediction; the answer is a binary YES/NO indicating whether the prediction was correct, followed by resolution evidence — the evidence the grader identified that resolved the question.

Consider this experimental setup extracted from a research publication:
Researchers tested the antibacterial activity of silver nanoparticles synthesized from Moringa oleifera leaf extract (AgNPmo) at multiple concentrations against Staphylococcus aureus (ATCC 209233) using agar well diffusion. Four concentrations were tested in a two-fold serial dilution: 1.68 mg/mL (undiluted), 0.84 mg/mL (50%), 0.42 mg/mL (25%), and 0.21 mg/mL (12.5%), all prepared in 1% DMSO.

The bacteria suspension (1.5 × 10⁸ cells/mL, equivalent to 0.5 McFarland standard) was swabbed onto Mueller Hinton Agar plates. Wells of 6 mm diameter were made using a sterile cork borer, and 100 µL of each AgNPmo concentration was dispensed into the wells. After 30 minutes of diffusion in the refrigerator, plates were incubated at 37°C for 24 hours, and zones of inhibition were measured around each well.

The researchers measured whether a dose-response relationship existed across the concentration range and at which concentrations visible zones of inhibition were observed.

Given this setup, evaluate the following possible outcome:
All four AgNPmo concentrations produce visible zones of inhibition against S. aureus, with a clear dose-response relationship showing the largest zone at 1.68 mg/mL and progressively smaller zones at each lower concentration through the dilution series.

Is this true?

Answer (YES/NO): NO